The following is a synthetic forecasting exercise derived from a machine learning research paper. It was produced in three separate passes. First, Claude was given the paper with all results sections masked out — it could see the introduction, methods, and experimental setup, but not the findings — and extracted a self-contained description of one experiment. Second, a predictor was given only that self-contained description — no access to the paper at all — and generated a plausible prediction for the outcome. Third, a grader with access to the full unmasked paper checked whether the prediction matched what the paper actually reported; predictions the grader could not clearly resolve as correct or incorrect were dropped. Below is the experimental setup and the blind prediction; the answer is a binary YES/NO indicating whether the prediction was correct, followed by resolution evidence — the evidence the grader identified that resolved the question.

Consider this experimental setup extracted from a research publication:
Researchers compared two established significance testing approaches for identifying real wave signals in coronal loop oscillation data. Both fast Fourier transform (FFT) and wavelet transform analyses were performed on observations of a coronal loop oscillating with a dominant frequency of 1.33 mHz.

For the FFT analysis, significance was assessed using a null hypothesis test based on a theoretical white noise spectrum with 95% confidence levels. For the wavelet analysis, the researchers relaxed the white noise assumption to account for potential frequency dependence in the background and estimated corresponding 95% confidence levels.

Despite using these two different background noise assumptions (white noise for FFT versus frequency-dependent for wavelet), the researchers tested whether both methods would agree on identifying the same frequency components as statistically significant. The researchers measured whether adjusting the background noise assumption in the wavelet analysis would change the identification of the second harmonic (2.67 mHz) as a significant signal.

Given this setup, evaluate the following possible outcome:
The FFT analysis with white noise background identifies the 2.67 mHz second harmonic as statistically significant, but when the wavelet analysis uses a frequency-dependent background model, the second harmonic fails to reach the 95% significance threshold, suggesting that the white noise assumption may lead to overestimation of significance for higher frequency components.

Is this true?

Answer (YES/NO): NO